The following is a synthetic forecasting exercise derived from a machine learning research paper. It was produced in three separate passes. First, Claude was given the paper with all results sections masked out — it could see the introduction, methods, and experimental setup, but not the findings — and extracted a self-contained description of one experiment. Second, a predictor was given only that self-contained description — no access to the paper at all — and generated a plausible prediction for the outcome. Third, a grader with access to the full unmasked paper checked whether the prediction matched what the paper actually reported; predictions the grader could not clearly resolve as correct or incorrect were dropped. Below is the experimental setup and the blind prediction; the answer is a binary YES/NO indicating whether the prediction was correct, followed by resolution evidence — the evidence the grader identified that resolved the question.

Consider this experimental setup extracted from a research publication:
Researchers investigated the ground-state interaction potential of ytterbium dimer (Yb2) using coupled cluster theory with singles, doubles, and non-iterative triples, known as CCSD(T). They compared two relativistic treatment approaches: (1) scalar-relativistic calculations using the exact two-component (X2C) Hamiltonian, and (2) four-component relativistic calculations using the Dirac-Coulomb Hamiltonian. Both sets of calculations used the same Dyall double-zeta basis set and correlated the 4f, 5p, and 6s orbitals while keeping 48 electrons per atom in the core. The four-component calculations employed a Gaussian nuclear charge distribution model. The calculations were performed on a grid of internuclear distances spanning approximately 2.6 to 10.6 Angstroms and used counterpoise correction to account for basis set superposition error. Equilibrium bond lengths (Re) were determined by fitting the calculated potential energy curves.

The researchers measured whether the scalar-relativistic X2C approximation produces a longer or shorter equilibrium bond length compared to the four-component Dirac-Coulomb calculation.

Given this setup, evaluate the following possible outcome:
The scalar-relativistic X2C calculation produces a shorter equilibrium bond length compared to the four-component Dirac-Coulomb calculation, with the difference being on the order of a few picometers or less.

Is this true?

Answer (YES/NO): NO